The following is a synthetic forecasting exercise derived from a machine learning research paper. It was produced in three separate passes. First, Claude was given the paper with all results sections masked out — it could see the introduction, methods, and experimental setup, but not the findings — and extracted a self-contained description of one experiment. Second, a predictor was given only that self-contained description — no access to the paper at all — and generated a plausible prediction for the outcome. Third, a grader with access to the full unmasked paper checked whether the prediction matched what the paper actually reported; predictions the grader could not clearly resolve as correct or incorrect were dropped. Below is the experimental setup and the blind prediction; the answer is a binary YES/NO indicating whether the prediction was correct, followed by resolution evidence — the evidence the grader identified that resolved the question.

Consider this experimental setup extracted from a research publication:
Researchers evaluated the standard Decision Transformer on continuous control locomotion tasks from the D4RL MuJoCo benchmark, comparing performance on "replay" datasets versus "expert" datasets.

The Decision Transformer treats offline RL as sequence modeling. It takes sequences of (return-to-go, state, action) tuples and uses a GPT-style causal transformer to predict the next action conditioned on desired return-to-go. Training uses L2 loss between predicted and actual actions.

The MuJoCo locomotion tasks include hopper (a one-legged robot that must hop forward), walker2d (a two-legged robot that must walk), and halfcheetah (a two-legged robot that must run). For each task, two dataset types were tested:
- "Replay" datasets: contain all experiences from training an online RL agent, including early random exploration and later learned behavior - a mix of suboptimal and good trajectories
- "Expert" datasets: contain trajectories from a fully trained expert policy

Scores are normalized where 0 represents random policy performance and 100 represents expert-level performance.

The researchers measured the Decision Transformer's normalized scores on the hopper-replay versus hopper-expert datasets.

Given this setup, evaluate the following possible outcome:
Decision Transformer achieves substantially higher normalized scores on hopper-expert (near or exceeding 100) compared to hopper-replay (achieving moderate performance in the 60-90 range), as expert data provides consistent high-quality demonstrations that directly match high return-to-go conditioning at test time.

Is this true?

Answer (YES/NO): NO